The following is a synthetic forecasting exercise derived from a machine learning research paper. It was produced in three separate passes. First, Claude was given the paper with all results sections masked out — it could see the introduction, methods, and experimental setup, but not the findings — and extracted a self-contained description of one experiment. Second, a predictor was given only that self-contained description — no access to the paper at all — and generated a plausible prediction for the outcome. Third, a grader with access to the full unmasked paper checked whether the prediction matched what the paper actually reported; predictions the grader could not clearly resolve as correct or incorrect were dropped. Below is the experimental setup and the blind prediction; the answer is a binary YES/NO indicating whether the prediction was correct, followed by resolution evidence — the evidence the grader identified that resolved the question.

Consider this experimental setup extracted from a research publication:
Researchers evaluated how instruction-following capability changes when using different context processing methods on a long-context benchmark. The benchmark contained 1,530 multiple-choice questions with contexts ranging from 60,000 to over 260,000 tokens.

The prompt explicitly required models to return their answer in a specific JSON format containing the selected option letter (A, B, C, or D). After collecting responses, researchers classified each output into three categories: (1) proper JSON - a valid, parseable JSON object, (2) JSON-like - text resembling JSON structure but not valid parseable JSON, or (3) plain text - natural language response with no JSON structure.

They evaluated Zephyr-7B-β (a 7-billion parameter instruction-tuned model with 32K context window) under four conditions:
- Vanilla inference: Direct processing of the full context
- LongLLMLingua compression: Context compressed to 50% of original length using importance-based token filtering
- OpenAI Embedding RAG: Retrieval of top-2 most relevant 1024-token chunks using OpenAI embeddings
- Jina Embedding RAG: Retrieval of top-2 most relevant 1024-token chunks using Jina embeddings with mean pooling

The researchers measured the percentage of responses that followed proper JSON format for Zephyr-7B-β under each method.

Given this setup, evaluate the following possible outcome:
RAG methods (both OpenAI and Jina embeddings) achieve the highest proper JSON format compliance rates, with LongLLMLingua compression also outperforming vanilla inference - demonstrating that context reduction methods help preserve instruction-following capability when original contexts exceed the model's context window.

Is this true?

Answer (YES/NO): NO